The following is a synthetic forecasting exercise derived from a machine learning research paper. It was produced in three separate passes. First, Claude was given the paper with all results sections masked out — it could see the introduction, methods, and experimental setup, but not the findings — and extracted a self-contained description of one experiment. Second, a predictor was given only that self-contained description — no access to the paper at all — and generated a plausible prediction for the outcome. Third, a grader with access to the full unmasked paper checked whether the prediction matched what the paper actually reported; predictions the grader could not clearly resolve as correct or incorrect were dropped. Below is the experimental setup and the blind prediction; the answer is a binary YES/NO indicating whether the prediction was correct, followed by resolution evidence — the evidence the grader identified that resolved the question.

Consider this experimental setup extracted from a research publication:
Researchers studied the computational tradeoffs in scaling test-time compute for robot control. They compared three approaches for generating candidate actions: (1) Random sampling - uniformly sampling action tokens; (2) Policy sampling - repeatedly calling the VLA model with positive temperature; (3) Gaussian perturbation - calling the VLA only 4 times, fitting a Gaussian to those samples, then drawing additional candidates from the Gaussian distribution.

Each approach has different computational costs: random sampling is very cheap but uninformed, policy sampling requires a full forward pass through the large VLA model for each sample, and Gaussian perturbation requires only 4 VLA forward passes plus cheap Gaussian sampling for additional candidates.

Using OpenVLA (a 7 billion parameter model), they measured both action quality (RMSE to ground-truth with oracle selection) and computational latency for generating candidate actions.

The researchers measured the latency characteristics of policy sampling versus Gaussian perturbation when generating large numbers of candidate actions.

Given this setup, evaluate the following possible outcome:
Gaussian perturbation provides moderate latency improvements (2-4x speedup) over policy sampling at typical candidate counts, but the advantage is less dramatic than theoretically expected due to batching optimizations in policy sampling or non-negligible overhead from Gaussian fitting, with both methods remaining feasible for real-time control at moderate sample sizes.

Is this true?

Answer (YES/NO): NO